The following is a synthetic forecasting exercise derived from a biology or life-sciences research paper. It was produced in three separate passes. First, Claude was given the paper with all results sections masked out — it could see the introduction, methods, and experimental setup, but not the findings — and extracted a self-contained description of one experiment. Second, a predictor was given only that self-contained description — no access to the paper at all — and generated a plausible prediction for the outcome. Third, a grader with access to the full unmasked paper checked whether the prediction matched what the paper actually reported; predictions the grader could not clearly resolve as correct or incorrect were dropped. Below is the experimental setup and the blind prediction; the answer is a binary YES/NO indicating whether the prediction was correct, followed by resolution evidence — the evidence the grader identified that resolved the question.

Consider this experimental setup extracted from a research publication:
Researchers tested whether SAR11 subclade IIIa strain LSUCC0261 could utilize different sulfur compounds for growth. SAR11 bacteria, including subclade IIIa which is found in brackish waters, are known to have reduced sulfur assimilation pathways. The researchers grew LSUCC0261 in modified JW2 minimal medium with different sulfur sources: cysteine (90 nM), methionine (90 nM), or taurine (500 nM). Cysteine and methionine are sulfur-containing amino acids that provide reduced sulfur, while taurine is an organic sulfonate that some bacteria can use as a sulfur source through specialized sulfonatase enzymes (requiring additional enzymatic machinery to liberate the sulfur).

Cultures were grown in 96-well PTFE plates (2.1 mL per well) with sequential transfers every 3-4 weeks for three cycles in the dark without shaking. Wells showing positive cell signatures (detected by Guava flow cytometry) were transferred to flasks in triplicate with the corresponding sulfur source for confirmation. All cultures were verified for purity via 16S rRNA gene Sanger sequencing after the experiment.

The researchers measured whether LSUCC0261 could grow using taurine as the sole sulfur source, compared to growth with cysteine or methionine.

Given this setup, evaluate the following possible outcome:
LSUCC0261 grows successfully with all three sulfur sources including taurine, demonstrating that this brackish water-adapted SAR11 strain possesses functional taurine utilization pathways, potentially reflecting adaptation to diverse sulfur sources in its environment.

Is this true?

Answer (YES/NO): NO